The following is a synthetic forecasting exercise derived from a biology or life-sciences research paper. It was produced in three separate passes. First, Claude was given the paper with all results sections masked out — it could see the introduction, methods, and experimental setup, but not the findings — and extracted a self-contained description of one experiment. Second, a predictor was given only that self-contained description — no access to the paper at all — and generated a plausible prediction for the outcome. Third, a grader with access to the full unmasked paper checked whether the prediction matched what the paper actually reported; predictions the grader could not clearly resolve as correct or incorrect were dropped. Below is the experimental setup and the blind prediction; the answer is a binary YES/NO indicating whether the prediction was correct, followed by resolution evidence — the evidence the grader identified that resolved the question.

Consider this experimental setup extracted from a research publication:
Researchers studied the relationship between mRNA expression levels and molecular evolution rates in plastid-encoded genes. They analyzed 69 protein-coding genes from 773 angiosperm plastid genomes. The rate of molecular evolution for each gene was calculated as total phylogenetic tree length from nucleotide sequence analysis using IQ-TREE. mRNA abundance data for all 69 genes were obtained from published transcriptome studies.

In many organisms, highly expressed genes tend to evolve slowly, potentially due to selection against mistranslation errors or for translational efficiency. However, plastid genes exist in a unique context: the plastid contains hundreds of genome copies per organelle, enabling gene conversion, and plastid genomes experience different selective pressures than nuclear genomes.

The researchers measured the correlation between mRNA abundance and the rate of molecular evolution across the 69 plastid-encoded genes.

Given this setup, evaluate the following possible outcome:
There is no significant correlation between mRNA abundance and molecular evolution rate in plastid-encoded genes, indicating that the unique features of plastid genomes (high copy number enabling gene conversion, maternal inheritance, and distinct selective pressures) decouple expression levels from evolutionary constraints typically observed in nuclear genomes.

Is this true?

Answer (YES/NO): NO